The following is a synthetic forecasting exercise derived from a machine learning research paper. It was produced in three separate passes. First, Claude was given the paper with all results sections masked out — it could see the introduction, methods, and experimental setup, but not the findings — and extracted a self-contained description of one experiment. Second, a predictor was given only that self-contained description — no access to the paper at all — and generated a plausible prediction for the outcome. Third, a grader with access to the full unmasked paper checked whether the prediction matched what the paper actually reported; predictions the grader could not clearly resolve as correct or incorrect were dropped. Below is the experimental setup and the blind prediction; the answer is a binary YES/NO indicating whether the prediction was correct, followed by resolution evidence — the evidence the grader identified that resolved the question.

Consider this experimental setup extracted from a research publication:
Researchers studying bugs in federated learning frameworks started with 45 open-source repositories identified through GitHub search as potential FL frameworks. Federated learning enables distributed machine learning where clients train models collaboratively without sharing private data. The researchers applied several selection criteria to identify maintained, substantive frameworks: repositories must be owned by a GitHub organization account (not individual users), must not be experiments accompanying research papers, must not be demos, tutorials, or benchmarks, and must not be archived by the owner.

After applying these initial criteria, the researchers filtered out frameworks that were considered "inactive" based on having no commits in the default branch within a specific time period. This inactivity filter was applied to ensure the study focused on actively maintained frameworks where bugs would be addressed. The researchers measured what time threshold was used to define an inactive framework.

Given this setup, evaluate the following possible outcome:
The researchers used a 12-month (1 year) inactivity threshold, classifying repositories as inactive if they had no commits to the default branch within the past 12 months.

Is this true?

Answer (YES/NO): NO